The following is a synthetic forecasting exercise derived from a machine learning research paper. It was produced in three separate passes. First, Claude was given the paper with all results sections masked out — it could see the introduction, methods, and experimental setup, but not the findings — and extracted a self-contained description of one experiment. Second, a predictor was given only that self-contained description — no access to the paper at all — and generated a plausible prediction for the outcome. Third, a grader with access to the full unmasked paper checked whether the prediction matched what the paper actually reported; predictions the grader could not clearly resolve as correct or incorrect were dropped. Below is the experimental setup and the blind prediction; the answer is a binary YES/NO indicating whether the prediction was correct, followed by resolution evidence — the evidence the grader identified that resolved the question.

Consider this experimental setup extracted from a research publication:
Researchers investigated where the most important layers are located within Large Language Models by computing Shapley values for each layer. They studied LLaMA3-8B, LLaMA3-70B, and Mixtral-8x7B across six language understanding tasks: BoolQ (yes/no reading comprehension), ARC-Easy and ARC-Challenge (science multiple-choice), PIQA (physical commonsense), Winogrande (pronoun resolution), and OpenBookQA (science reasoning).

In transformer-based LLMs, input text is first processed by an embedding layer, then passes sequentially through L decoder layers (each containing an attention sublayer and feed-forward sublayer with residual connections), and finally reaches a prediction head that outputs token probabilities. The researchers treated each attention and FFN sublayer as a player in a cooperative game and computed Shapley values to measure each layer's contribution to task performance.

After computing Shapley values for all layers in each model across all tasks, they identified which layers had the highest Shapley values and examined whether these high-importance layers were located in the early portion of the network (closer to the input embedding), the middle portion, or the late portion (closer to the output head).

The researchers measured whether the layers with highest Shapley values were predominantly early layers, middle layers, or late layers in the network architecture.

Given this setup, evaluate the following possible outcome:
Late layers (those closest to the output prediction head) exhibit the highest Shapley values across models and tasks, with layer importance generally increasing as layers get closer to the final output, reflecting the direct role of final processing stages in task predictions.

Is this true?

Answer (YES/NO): NO